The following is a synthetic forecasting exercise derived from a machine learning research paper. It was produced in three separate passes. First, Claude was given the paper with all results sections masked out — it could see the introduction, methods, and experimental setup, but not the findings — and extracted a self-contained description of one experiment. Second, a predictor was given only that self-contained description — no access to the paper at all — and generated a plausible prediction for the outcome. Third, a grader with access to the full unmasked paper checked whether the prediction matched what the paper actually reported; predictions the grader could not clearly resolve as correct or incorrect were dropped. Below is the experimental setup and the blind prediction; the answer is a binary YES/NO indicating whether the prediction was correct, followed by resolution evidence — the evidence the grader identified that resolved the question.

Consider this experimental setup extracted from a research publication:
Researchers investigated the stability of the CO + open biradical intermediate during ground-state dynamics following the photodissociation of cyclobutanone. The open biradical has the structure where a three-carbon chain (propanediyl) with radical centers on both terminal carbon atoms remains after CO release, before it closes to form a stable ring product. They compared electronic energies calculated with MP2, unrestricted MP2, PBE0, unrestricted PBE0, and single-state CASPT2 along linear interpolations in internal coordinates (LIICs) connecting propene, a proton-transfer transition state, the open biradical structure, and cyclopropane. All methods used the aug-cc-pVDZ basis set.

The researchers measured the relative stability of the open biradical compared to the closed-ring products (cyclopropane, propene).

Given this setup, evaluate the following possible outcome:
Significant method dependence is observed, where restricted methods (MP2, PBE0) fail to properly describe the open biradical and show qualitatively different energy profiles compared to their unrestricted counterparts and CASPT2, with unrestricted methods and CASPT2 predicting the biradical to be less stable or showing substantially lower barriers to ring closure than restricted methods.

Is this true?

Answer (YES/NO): NO